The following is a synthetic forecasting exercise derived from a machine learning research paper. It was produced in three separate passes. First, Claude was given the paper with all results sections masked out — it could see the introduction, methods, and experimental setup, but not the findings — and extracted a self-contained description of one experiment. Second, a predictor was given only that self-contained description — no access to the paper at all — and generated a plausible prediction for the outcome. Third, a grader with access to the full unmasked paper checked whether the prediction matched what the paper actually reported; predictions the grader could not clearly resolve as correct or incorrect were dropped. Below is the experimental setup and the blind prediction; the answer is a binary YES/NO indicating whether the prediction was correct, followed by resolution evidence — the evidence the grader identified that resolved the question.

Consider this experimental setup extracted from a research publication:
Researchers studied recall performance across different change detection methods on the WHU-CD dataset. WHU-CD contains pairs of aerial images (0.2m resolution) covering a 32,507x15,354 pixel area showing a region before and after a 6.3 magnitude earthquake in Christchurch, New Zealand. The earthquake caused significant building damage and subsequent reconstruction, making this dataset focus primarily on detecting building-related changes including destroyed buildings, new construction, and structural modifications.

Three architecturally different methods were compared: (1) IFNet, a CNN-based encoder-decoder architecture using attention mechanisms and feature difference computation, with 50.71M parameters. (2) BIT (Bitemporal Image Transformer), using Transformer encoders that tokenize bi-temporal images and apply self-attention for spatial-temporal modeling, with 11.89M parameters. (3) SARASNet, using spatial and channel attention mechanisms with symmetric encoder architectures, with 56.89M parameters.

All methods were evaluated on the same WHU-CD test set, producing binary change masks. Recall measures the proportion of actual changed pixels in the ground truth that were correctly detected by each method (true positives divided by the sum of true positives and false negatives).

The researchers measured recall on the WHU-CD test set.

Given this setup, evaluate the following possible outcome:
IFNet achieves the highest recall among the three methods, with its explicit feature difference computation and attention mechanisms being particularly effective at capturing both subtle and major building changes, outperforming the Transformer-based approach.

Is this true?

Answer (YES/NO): NO